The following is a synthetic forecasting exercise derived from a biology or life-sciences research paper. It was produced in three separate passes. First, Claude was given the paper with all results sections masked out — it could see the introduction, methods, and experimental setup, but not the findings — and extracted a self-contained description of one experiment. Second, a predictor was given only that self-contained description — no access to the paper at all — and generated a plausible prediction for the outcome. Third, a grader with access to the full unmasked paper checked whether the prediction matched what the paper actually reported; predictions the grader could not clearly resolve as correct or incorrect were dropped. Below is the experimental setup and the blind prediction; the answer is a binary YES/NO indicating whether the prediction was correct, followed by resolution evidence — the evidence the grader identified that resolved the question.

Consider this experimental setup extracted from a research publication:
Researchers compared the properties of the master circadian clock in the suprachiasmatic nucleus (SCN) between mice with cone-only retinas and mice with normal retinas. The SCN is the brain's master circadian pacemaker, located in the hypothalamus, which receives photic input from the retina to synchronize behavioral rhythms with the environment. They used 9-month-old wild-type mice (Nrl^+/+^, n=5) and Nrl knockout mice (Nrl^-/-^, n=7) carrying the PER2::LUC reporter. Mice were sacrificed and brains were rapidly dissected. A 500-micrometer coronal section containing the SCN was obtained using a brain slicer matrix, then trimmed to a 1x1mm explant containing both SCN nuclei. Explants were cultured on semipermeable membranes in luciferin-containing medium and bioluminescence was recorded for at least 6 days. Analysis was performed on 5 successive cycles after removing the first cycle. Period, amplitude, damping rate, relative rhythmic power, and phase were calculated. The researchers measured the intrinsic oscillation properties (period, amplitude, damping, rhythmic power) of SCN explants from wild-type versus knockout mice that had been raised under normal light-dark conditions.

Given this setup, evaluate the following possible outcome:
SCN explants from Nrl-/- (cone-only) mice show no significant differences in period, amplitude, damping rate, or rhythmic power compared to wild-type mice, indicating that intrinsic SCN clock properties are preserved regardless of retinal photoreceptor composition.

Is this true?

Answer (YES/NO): YES